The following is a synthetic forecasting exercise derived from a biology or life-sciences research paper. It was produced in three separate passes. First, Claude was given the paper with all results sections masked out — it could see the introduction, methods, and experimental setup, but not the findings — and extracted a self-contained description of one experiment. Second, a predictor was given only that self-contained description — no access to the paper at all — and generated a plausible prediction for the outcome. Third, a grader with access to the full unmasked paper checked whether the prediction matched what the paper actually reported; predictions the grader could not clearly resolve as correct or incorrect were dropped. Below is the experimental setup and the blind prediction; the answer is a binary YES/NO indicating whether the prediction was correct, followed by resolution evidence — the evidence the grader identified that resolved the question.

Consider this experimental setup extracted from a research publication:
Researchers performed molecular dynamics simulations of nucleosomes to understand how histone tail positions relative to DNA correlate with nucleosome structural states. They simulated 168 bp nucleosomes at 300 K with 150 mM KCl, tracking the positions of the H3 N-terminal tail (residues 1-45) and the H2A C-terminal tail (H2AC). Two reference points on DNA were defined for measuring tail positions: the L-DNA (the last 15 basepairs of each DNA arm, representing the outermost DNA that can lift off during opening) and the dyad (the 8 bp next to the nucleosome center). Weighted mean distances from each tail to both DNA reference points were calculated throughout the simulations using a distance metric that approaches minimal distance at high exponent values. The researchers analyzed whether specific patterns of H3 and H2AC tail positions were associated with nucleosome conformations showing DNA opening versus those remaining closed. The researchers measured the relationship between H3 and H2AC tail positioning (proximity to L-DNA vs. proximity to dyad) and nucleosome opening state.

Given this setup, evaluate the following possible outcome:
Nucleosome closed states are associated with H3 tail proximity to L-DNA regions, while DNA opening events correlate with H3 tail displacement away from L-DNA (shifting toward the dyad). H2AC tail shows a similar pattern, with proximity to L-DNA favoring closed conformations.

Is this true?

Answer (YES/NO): YES